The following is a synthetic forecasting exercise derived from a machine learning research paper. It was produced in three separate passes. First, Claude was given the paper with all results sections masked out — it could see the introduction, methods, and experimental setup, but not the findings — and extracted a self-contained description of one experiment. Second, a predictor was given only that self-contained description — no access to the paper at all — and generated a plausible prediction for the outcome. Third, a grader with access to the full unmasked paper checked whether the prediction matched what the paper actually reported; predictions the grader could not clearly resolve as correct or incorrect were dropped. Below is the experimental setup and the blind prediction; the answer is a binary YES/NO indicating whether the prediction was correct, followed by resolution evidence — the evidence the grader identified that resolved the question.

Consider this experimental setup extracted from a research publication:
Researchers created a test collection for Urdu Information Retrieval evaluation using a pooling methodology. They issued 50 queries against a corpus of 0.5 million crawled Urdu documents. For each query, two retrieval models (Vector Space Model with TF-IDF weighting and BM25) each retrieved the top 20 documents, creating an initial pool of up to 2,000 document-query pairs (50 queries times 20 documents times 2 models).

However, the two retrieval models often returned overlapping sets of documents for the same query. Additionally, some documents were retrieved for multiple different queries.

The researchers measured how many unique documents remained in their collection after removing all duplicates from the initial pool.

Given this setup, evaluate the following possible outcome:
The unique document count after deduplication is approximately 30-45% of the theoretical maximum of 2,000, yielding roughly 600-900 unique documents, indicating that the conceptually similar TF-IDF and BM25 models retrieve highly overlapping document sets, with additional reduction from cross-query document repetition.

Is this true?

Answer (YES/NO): NO